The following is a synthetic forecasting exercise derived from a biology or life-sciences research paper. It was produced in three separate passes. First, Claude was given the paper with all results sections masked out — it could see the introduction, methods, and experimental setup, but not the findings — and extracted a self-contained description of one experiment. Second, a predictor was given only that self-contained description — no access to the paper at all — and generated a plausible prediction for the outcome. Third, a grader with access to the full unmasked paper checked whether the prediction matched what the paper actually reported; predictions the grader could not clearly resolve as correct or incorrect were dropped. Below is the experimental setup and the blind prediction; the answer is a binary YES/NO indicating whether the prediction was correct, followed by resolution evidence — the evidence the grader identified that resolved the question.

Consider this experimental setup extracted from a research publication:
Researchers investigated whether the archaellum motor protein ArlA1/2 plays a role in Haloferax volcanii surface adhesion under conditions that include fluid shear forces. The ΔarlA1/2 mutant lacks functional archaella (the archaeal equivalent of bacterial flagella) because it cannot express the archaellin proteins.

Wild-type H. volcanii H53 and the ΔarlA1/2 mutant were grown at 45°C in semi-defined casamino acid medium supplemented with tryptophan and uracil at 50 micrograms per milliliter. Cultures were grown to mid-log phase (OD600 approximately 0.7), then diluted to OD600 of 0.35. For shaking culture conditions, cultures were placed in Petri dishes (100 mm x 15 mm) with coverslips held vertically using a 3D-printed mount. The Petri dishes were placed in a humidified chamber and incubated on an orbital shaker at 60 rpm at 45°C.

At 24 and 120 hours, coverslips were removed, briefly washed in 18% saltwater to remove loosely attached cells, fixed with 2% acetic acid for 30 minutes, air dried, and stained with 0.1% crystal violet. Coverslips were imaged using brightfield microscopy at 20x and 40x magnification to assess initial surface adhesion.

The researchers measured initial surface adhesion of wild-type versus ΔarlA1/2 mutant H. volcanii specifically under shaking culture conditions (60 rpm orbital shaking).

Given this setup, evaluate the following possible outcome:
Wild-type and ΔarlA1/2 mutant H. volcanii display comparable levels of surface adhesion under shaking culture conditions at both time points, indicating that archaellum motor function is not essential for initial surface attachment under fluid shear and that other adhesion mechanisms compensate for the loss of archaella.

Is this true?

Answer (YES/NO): NO